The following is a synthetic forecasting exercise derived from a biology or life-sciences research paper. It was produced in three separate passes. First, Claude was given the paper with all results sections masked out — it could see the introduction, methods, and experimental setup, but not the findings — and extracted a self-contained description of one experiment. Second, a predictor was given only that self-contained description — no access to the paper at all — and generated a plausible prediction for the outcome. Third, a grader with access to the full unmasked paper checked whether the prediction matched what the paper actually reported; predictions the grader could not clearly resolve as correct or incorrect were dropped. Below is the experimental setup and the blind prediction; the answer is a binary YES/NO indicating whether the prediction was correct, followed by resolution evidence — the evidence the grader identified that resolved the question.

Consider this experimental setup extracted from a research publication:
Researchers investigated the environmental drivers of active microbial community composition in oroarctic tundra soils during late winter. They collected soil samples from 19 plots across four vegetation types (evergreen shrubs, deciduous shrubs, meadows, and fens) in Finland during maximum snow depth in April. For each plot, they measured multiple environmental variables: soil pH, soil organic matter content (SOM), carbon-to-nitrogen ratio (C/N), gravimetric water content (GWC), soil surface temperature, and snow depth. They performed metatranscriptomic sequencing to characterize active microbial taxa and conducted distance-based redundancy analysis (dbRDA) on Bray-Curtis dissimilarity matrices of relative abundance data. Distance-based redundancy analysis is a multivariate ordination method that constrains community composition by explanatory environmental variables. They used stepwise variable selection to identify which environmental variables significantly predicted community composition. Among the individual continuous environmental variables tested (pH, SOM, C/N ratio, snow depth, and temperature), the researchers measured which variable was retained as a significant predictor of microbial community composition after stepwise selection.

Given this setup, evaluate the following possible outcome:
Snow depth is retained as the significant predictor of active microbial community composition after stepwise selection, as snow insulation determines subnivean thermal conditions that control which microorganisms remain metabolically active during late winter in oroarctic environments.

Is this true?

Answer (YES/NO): NO